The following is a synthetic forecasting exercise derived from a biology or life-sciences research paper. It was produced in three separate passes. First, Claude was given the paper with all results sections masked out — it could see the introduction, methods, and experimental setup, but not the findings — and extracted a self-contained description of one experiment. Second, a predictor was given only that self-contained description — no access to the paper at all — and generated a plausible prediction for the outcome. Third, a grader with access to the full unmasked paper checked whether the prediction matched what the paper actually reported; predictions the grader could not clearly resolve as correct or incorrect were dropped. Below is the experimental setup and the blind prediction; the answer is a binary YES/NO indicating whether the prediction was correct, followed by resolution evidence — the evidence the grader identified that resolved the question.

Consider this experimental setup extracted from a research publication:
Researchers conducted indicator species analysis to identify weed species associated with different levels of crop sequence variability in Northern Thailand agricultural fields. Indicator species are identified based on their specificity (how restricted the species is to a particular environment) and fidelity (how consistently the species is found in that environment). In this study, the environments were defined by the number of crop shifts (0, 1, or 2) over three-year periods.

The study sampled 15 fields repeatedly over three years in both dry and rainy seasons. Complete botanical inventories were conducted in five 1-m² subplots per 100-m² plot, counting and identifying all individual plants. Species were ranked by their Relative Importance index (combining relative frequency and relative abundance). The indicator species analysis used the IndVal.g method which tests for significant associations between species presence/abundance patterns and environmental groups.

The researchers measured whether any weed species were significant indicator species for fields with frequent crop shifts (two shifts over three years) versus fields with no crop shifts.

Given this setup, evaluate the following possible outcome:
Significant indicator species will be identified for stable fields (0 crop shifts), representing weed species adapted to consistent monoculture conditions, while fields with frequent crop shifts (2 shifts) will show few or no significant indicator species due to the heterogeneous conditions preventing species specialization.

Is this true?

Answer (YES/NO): NO